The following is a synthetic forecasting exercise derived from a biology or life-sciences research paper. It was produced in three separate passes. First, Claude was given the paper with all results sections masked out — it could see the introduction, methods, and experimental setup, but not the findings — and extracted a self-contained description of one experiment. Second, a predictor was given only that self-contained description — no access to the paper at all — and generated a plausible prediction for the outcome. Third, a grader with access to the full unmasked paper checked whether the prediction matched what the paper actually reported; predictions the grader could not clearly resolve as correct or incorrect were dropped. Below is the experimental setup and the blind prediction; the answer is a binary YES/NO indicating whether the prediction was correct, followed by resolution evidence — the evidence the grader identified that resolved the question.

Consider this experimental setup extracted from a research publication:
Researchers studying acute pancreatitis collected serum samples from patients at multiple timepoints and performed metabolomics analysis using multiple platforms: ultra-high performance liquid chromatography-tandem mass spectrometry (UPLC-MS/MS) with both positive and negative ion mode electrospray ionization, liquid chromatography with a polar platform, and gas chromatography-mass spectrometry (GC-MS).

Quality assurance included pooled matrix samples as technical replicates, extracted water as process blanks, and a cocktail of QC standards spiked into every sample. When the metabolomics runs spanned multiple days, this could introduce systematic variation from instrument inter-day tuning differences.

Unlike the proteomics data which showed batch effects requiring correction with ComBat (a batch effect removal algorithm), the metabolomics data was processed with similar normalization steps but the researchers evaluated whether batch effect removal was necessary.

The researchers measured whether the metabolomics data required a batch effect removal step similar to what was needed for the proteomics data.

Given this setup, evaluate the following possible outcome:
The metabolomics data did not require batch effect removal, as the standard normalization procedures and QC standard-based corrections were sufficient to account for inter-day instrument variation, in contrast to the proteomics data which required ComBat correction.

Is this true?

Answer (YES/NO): YES